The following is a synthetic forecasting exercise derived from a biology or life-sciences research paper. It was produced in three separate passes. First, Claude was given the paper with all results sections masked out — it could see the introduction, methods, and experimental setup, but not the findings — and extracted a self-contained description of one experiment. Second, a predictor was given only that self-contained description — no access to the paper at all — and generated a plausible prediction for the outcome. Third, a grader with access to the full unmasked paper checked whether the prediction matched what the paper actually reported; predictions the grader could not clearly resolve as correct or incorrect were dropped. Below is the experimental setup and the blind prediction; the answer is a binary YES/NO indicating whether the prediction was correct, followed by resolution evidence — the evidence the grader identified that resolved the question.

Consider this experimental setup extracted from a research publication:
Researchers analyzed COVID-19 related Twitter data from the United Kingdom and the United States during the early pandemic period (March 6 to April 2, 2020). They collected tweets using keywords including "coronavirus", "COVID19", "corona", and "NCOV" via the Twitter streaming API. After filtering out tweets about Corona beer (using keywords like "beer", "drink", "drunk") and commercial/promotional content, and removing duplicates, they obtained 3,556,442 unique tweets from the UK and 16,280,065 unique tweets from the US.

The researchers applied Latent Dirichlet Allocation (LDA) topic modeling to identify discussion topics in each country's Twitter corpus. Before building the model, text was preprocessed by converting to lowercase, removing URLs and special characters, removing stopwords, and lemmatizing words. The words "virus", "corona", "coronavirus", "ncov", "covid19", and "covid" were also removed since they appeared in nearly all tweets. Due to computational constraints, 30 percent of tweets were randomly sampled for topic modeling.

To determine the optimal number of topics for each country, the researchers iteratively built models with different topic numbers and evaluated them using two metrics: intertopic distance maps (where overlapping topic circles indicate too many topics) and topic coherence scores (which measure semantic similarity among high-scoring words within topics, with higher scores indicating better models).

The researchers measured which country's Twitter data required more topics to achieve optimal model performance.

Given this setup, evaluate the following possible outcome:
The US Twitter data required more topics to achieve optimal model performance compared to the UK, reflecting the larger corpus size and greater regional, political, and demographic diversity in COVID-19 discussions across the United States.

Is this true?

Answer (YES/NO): YES